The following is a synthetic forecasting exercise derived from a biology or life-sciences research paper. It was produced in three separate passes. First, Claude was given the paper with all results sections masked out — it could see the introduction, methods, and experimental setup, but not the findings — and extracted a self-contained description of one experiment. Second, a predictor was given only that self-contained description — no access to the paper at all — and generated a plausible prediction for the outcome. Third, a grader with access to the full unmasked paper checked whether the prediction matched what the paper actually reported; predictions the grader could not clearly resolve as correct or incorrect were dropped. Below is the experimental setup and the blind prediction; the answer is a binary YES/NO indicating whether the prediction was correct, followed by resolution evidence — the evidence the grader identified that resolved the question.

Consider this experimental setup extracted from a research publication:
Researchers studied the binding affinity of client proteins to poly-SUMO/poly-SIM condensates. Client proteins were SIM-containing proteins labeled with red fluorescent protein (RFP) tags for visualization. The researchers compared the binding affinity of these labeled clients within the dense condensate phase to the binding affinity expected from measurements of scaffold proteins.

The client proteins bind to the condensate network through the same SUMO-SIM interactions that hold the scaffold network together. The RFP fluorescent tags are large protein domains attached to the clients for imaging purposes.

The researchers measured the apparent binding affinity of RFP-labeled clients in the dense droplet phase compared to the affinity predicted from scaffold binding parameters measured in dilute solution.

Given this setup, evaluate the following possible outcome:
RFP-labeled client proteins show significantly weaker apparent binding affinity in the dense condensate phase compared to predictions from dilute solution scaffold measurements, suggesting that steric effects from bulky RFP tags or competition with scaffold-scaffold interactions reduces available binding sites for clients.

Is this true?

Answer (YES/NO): YES